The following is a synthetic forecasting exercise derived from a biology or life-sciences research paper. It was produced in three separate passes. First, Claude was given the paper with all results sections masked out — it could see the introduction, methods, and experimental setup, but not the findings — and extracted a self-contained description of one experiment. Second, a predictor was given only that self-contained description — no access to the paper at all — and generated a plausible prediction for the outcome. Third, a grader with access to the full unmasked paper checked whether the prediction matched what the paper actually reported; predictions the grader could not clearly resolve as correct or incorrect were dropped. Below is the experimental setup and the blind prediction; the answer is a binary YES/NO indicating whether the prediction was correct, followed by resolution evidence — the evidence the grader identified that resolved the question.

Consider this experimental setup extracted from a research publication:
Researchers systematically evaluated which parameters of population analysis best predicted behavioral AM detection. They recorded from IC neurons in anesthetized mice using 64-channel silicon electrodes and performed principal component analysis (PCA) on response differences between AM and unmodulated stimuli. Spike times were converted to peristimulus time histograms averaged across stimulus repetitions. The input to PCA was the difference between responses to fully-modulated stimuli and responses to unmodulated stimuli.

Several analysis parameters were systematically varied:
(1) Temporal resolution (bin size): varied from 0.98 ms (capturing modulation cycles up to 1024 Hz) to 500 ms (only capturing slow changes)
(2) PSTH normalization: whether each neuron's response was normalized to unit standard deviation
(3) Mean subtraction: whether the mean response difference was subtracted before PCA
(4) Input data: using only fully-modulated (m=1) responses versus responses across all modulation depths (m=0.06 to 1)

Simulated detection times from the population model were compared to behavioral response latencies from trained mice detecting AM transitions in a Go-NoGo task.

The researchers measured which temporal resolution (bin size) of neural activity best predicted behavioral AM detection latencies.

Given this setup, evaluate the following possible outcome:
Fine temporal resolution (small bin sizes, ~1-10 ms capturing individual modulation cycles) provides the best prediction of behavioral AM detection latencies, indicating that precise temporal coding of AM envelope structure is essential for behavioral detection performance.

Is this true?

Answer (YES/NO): NO